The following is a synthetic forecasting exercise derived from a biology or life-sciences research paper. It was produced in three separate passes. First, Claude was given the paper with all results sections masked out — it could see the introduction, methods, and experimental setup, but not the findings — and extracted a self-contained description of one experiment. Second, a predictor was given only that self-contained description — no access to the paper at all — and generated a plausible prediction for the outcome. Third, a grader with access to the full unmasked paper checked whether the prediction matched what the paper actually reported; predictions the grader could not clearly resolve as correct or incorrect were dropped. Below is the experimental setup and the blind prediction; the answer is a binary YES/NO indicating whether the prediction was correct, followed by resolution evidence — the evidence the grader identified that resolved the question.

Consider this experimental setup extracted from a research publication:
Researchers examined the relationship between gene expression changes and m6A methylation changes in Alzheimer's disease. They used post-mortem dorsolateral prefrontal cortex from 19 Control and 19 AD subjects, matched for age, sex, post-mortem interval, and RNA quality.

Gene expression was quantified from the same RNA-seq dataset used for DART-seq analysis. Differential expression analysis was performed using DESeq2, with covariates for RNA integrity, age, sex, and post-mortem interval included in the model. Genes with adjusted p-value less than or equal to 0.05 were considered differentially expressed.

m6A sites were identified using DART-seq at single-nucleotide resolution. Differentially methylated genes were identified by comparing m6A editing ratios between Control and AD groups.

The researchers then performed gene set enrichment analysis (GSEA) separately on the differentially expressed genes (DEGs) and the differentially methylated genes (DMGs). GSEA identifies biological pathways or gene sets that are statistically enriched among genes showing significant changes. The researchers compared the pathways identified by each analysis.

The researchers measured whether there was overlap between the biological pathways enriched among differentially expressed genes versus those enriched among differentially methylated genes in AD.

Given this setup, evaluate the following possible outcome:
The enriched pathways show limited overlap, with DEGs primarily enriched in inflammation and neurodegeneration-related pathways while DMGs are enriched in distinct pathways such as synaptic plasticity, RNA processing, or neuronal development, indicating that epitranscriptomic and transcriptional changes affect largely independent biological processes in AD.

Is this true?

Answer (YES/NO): NO